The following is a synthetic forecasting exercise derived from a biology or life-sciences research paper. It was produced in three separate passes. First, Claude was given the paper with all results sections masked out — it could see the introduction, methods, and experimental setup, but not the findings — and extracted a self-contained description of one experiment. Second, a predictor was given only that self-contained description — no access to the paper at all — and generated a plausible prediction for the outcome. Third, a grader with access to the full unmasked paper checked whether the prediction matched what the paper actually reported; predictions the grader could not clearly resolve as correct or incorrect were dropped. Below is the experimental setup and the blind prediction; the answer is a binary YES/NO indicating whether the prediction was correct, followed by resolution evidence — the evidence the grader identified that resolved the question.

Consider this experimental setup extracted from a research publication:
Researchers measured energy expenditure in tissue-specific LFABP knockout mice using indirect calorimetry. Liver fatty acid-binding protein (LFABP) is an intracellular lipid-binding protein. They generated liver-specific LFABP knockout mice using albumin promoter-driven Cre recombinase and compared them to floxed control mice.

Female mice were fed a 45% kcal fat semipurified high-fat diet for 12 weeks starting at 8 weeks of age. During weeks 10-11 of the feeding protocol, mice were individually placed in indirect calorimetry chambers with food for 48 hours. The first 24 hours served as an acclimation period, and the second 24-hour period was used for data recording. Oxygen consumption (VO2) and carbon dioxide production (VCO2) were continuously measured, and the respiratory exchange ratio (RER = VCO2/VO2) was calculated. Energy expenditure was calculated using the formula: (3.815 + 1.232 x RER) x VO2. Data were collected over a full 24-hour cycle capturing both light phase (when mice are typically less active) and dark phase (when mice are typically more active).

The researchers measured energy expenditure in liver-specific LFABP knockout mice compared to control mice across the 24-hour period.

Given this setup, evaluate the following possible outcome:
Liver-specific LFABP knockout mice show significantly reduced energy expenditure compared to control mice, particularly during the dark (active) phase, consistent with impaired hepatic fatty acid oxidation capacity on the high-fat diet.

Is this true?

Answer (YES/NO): NO